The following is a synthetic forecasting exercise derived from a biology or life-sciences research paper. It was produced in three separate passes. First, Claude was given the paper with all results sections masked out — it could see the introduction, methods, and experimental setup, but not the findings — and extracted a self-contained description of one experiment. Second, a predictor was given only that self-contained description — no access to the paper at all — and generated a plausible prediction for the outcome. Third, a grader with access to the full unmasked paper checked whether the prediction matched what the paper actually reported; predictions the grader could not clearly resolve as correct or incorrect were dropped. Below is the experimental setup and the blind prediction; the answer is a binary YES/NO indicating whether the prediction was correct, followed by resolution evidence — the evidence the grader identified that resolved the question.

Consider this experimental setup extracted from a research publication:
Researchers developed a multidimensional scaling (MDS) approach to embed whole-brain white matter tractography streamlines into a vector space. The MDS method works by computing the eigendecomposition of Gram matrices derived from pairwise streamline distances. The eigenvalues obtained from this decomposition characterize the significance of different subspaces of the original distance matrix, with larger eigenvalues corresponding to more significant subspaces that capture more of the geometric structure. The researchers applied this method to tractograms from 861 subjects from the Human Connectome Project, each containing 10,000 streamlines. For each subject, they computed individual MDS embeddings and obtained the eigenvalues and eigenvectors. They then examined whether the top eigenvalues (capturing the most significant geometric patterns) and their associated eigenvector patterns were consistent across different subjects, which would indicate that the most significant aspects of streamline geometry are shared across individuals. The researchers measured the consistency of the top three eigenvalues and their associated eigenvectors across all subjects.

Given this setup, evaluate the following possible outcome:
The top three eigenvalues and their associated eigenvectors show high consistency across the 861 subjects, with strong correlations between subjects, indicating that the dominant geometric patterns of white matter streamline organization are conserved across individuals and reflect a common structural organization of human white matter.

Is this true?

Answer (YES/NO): YES